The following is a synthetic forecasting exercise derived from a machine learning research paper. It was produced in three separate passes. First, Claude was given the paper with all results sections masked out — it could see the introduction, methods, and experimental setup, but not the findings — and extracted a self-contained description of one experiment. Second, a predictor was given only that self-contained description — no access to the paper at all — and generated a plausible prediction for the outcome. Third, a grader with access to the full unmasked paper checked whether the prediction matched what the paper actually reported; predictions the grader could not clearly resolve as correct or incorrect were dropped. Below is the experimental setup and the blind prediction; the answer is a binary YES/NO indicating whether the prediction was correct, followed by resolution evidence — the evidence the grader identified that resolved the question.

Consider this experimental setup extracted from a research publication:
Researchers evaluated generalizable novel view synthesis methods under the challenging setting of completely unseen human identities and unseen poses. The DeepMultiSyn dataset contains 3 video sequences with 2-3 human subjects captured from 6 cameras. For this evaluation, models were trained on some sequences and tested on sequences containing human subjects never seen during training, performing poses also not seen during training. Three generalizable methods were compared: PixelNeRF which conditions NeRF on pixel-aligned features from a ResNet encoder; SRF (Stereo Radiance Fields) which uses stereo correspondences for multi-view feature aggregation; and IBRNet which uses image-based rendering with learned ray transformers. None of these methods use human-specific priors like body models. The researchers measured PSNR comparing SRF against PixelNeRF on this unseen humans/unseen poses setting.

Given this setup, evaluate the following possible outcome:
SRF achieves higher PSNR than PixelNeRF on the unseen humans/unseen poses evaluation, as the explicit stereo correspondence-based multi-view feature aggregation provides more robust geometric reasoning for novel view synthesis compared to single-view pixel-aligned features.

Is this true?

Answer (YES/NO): YES